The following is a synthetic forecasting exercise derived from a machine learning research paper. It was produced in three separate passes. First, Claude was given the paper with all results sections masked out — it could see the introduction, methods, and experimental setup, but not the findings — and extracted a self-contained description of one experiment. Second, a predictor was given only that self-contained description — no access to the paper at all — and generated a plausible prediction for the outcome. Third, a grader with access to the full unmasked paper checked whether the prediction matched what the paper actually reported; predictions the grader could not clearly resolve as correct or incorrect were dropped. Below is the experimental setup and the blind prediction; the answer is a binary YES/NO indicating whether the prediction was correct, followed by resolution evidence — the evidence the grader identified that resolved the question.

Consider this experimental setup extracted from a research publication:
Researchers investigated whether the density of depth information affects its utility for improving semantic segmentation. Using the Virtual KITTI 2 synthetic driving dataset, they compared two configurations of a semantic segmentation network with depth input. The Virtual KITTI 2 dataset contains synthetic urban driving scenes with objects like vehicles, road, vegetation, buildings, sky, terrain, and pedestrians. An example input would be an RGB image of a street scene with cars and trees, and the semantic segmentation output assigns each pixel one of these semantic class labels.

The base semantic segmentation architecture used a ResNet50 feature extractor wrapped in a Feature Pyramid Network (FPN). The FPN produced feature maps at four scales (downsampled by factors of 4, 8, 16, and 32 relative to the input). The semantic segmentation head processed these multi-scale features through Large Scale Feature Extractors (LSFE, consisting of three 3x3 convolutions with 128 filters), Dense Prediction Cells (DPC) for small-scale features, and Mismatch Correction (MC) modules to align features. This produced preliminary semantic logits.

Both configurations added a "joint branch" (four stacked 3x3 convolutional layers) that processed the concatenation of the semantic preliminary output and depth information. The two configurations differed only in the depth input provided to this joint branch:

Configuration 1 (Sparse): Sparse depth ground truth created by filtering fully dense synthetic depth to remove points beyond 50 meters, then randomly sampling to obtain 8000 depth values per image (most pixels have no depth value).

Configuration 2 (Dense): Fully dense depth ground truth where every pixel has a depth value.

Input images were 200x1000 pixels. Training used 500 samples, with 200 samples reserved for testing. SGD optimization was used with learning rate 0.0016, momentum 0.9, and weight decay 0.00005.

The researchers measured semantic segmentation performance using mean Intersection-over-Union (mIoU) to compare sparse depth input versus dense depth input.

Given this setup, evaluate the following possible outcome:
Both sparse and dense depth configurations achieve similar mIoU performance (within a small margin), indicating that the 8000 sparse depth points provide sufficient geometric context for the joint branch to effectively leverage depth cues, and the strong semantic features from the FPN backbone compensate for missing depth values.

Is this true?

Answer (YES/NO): NO